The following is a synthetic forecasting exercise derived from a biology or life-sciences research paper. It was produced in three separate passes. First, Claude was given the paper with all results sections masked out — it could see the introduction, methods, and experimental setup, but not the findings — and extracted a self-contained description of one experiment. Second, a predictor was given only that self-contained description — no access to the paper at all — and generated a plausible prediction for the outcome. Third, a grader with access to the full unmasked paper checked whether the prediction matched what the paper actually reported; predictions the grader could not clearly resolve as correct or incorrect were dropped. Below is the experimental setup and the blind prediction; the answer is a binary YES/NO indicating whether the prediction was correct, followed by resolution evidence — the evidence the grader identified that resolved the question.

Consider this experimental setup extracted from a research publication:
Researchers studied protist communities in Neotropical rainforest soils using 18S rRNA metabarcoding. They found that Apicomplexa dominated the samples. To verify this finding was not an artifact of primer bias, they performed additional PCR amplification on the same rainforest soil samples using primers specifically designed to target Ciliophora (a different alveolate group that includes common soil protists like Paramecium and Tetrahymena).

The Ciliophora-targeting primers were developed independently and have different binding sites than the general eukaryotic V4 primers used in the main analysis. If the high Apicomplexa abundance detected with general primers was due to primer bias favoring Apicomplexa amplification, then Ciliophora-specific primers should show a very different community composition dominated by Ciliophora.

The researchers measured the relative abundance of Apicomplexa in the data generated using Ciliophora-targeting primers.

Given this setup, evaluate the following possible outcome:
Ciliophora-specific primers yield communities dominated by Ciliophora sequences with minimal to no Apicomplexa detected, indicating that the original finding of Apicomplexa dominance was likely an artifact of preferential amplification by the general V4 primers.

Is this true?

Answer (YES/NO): NO